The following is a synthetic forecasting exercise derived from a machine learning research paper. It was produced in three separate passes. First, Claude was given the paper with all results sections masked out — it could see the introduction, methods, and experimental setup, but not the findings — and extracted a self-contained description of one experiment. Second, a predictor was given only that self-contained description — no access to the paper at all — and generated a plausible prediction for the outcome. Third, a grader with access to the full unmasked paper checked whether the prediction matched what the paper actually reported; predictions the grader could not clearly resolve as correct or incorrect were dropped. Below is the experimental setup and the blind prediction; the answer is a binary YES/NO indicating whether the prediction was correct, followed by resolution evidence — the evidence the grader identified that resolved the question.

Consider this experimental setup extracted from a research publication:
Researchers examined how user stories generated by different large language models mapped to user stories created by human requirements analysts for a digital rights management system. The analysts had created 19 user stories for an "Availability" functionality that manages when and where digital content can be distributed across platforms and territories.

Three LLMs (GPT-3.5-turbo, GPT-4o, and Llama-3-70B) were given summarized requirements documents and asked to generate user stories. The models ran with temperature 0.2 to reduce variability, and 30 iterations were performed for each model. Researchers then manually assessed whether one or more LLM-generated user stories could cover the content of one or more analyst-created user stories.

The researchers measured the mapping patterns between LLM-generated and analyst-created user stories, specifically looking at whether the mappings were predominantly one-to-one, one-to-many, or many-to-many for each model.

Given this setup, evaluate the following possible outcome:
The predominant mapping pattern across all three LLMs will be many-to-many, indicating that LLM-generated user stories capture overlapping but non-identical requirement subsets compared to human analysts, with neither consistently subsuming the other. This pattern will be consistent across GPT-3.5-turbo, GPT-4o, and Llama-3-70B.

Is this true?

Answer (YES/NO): NO